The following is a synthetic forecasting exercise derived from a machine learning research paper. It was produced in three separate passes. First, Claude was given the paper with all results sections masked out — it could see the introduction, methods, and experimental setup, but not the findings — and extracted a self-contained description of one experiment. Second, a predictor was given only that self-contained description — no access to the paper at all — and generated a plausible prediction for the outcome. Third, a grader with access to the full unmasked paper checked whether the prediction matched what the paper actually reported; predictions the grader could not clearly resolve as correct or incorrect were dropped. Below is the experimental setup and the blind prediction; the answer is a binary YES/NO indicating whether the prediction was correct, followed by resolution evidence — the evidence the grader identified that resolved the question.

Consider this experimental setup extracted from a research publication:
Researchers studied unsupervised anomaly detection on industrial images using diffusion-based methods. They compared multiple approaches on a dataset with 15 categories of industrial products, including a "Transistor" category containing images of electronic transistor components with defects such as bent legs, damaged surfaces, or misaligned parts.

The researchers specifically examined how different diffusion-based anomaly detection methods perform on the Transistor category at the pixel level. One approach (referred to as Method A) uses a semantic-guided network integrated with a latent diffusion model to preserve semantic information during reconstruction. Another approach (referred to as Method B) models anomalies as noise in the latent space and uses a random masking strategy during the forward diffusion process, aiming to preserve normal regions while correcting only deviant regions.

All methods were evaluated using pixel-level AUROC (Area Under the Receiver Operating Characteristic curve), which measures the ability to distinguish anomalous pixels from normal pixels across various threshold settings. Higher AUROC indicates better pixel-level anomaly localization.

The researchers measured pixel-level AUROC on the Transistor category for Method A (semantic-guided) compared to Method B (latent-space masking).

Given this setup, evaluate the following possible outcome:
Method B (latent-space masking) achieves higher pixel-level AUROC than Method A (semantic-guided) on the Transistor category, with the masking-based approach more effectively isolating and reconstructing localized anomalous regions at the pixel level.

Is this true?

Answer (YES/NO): NO